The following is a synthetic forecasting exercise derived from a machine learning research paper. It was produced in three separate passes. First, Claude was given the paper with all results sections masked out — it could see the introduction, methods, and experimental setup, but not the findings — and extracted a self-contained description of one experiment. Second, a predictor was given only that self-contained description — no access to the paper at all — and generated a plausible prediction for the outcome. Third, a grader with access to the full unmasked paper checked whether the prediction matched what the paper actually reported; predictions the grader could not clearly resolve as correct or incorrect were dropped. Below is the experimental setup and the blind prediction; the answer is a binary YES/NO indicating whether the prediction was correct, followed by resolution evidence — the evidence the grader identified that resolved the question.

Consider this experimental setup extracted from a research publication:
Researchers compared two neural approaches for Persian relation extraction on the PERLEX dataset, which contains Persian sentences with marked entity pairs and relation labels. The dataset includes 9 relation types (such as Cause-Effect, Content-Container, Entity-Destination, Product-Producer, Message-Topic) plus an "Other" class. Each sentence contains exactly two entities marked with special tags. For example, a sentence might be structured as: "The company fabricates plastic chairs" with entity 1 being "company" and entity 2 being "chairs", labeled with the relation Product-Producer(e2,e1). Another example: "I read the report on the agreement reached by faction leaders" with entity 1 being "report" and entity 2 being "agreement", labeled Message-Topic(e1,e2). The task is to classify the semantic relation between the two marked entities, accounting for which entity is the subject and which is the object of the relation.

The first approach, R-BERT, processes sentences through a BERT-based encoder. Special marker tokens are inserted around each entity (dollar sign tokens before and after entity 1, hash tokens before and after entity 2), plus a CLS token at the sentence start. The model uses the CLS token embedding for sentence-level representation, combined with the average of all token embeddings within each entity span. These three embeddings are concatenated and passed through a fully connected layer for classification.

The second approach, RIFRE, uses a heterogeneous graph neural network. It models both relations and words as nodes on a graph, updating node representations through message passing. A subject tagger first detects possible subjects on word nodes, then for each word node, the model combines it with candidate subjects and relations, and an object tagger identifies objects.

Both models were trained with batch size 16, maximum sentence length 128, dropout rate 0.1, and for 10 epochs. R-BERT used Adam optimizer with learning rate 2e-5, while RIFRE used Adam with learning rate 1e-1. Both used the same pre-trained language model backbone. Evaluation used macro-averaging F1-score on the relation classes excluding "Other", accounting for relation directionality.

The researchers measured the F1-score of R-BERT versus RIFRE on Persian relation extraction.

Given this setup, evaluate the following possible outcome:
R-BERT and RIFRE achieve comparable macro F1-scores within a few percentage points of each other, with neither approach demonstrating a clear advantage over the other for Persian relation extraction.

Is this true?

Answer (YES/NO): NO